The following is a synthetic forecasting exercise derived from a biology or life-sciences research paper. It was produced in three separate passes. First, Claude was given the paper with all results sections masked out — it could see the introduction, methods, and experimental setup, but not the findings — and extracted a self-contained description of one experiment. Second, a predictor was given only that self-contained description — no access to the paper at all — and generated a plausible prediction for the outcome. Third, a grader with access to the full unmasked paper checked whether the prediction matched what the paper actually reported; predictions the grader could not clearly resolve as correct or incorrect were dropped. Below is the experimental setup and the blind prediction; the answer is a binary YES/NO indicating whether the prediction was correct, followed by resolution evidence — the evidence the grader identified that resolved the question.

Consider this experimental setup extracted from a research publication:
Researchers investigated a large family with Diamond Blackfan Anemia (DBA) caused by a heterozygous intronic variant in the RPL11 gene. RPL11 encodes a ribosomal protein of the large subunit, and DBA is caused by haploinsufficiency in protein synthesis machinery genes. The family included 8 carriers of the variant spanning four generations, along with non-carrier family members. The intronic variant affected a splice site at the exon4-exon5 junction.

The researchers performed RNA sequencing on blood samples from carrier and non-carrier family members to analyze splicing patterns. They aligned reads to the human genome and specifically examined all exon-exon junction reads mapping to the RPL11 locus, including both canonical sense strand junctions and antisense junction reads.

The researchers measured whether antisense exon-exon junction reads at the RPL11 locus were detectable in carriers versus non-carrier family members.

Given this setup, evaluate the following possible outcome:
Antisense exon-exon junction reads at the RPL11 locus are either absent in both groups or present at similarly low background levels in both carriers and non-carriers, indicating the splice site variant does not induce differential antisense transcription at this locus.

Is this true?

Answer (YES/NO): NO